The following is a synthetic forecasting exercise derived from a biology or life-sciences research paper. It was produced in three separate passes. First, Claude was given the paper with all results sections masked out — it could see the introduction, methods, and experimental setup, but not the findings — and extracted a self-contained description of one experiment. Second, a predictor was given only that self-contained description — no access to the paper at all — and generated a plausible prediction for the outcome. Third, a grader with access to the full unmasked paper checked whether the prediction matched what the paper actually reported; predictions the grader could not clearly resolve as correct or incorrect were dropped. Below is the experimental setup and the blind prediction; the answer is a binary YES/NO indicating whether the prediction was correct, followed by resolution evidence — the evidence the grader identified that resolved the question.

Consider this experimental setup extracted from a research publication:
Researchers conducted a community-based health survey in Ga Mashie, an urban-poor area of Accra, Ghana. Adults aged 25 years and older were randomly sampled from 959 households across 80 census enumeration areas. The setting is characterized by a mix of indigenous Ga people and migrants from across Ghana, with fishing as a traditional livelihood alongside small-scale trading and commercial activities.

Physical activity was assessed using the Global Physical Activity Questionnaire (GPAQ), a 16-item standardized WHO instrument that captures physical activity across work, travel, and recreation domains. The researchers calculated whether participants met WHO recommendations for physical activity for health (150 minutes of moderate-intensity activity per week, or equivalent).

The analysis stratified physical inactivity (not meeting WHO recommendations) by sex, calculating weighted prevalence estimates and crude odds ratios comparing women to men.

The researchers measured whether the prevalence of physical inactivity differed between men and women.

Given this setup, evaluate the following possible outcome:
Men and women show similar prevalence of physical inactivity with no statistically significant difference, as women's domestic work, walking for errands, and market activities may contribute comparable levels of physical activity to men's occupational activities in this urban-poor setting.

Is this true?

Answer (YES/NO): NO